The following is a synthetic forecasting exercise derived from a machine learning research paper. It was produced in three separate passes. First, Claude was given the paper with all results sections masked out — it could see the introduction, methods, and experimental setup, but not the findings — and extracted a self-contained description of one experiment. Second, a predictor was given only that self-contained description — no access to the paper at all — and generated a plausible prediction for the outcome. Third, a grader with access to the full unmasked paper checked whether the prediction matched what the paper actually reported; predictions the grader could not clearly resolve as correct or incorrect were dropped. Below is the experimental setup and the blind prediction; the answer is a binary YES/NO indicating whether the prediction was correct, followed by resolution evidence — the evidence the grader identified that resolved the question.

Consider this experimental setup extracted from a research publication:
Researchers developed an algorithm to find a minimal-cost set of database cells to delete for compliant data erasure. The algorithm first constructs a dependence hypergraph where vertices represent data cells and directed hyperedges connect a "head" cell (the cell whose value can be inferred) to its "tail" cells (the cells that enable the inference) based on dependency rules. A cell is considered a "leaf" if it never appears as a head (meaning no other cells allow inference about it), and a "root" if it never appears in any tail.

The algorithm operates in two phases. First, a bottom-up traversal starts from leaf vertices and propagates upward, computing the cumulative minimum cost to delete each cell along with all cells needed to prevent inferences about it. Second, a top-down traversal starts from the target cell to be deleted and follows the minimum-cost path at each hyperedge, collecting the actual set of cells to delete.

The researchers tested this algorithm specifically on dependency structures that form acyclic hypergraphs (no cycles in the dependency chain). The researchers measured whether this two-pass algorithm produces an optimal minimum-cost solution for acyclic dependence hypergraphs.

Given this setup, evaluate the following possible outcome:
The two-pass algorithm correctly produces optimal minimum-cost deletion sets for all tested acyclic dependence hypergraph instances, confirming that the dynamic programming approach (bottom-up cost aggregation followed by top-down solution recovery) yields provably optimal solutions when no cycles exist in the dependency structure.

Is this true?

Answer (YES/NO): YES